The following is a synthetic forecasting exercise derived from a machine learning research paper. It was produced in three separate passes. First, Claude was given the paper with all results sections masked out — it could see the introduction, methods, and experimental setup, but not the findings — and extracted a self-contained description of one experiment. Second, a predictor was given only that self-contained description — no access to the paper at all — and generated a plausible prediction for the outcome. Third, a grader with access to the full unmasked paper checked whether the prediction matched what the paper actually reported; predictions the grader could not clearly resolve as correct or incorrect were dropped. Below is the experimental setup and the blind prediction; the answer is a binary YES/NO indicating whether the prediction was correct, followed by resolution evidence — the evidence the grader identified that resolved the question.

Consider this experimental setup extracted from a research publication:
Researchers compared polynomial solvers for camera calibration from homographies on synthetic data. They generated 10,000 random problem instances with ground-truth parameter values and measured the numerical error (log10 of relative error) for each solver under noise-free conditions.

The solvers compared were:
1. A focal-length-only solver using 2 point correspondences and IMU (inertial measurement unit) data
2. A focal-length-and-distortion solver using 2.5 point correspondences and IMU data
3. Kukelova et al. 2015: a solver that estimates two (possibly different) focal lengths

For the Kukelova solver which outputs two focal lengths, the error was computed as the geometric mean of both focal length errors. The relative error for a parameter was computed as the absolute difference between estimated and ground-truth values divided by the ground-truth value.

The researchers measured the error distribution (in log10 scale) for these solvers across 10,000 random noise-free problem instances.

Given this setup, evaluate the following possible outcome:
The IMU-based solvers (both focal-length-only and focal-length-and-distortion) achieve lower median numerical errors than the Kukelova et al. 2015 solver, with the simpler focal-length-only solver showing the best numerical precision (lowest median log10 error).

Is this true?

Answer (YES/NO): NO